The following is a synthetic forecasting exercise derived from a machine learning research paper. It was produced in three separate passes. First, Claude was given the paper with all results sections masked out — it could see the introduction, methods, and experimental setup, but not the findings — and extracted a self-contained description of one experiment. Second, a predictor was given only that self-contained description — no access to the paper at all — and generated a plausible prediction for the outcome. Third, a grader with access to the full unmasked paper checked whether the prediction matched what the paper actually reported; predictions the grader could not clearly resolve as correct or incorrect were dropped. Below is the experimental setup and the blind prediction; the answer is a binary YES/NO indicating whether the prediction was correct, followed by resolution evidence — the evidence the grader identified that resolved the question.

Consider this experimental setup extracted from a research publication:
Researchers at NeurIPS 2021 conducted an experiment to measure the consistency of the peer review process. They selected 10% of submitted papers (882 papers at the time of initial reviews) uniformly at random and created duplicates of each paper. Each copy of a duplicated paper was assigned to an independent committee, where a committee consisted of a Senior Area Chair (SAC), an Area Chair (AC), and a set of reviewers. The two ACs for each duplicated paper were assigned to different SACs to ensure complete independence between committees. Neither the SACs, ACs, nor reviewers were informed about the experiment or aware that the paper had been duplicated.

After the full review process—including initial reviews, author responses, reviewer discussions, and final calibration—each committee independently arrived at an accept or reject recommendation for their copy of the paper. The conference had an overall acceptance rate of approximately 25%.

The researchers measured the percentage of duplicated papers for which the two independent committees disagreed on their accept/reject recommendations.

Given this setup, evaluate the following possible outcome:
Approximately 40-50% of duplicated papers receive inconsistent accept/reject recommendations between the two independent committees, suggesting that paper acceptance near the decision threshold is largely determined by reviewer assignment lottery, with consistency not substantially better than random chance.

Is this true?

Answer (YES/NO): NO